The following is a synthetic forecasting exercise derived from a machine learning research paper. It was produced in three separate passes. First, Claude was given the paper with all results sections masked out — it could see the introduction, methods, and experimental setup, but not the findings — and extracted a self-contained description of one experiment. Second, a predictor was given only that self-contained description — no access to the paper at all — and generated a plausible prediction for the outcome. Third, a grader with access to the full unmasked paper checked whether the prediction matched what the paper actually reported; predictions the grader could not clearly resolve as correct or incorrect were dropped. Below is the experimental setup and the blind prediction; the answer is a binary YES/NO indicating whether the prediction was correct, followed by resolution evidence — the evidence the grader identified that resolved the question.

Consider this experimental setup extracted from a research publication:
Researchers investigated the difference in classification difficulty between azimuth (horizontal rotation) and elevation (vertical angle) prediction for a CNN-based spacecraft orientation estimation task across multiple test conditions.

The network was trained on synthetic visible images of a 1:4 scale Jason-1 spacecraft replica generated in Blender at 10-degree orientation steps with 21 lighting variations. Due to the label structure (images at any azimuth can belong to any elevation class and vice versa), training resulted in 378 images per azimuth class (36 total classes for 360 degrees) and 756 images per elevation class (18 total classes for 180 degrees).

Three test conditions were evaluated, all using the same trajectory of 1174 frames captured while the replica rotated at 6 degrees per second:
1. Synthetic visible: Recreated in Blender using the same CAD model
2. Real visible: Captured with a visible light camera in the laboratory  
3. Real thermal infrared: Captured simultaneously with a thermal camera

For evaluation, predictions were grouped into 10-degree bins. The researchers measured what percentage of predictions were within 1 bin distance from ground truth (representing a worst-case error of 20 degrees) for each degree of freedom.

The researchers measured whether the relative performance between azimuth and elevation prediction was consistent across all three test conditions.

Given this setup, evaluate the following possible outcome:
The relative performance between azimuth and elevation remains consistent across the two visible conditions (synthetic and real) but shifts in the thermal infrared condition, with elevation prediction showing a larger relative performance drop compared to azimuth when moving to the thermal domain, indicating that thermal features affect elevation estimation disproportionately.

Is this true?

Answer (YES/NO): NO